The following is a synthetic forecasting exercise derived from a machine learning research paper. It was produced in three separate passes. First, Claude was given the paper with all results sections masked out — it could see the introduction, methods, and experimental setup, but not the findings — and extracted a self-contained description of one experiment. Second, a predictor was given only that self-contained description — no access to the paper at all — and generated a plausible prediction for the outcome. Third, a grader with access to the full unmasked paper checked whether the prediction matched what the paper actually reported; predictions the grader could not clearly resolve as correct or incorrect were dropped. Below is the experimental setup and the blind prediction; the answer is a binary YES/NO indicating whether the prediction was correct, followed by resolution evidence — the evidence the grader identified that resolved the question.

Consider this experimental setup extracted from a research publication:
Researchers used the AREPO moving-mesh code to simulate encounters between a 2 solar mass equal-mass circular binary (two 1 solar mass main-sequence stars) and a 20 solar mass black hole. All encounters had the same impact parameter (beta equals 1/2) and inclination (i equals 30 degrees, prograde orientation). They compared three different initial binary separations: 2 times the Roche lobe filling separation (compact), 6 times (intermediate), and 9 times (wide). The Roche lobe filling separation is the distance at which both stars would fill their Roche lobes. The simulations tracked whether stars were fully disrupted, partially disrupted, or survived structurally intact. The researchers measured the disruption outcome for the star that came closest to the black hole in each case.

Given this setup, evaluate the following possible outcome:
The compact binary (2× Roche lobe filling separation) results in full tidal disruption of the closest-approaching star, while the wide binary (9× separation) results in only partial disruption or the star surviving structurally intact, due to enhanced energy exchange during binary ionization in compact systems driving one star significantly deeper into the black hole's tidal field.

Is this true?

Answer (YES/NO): YES